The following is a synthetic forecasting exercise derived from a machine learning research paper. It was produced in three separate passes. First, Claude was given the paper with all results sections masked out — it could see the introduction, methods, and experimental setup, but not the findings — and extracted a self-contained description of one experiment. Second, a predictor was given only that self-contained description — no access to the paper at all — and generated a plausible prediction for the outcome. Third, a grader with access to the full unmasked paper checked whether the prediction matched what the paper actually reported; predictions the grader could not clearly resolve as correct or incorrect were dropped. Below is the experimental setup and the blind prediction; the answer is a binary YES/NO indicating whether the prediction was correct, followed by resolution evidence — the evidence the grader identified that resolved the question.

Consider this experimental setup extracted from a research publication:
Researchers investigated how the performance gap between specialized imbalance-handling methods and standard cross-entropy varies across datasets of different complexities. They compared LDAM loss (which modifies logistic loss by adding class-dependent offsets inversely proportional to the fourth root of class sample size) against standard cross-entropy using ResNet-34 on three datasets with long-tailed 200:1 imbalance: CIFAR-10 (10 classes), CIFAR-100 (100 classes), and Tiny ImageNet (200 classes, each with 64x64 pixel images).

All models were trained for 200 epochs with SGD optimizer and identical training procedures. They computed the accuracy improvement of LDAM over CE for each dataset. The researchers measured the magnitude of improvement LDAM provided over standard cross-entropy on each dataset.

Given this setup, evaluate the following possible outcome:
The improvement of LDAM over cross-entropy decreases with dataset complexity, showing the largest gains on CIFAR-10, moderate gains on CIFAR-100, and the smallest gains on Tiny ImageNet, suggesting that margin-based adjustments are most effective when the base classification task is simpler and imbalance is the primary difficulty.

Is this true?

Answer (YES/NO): NO